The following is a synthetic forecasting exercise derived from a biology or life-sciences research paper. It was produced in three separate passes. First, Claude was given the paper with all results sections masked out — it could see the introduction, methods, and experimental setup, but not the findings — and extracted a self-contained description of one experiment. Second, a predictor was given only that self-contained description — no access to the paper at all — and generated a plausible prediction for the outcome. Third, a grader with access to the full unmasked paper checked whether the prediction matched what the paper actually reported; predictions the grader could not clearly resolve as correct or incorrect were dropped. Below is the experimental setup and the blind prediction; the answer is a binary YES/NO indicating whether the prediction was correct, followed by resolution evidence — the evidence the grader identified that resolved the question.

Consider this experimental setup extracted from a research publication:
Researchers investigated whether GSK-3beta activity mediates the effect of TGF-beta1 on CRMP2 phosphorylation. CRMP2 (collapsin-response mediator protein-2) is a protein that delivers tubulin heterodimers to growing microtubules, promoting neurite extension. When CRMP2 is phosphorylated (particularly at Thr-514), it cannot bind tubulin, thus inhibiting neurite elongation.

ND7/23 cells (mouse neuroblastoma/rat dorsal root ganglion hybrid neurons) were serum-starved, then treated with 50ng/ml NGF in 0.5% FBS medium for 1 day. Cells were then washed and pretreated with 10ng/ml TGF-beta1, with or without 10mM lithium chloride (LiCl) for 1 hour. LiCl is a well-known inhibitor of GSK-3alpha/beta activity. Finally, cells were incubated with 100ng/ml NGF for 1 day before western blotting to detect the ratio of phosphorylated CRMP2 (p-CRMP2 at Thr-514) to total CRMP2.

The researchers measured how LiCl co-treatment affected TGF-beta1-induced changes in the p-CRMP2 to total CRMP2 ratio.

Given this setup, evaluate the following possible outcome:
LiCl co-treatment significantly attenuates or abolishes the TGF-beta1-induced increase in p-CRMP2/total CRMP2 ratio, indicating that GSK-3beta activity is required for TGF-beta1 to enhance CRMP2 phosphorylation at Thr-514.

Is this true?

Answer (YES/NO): YES